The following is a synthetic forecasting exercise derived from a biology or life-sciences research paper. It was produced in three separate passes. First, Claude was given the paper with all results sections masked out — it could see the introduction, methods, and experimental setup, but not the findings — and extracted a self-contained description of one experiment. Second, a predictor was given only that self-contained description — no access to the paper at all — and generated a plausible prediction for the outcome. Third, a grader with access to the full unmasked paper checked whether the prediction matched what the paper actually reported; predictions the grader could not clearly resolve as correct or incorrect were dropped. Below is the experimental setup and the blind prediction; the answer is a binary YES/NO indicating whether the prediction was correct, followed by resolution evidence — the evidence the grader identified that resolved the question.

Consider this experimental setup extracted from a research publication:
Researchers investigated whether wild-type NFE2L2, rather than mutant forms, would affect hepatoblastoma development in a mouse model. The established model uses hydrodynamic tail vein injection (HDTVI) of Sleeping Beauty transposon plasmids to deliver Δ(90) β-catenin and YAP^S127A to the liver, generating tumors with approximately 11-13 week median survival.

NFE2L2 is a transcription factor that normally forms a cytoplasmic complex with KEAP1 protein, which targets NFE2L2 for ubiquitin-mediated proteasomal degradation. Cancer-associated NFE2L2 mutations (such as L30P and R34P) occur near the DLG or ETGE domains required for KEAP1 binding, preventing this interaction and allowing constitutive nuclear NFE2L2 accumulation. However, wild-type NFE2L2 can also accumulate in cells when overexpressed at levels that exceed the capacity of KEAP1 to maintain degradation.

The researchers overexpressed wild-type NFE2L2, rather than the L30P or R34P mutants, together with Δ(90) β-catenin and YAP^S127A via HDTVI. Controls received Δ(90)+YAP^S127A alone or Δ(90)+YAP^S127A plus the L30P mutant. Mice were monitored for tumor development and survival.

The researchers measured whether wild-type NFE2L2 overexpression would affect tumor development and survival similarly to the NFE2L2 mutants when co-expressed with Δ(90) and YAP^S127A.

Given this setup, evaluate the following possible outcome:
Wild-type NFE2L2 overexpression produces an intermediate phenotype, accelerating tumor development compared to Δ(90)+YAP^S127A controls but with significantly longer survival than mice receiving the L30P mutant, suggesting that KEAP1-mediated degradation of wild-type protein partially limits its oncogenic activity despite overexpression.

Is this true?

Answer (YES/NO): NO